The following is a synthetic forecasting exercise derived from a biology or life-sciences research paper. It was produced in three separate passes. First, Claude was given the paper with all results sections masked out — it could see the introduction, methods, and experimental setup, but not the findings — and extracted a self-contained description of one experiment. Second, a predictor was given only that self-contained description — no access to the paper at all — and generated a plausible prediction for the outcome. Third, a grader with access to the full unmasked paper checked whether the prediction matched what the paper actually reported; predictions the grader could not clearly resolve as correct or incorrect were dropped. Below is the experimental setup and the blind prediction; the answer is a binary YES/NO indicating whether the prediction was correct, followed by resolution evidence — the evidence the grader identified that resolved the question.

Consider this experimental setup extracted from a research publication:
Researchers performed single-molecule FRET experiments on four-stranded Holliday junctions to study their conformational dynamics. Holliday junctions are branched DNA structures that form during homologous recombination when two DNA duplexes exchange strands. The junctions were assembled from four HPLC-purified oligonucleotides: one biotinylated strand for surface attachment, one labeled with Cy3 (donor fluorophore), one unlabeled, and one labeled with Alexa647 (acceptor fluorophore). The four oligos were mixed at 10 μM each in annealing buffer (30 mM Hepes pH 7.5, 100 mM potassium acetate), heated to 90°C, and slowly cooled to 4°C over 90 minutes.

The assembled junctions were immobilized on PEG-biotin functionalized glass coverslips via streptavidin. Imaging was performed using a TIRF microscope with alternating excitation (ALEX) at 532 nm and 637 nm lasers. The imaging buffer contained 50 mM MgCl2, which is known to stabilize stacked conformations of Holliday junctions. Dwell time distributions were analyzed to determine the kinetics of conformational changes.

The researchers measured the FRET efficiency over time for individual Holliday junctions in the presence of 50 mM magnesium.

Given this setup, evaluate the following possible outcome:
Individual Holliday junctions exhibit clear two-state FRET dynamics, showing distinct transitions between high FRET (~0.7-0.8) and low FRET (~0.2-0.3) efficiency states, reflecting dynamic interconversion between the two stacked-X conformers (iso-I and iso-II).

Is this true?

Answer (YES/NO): NO